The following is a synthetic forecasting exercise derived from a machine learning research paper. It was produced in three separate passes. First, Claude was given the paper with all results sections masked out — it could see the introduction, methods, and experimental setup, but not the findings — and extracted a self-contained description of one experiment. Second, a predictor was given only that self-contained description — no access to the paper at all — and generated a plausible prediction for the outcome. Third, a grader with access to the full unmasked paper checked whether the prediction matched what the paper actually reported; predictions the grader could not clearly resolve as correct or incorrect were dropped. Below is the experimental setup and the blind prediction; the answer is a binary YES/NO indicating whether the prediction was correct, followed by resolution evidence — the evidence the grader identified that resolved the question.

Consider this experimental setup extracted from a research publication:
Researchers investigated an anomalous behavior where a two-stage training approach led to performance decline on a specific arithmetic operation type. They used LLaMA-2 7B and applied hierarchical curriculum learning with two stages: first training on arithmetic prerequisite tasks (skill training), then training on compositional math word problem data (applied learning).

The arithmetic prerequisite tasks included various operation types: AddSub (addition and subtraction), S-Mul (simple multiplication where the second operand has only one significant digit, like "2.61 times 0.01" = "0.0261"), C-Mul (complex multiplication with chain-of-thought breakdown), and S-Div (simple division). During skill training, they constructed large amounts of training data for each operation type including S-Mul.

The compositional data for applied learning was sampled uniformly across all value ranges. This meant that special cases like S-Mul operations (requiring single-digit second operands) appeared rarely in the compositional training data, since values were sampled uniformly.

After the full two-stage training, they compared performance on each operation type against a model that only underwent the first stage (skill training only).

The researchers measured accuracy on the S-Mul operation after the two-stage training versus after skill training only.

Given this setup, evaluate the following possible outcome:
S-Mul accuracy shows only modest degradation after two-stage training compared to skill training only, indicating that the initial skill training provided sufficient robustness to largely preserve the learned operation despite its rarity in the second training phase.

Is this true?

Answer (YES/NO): NO